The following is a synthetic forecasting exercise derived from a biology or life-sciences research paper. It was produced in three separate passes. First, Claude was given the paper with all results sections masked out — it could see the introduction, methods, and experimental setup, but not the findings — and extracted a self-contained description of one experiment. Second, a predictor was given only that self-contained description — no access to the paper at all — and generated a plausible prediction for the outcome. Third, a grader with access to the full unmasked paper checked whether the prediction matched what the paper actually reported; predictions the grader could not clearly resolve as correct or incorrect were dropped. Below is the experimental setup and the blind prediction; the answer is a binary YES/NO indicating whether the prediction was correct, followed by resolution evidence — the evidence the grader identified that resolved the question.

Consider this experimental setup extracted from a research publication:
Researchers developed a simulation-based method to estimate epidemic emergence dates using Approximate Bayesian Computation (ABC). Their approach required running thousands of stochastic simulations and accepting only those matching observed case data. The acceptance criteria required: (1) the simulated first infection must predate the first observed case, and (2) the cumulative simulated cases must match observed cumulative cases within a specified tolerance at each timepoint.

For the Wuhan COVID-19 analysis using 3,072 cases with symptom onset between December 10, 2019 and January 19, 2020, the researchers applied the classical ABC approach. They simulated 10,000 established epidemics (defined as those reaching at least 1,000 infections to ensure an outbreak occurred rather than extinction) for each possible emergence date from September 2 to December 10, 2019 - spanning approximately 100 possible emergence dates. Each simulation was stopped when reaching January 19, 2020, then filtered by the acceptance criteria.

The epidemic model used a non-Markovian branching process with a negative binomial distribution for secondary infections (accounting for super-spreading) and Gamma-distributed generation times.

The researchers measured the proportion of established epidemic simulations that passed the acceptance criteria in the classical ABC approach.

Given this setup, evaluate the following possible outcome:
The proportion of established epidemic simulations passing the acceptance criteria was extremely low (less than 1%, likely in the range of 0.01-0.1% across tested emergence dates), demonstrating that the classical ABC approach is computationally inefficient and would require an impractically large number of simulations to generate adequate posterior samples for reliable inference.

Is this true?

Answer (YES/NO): NO